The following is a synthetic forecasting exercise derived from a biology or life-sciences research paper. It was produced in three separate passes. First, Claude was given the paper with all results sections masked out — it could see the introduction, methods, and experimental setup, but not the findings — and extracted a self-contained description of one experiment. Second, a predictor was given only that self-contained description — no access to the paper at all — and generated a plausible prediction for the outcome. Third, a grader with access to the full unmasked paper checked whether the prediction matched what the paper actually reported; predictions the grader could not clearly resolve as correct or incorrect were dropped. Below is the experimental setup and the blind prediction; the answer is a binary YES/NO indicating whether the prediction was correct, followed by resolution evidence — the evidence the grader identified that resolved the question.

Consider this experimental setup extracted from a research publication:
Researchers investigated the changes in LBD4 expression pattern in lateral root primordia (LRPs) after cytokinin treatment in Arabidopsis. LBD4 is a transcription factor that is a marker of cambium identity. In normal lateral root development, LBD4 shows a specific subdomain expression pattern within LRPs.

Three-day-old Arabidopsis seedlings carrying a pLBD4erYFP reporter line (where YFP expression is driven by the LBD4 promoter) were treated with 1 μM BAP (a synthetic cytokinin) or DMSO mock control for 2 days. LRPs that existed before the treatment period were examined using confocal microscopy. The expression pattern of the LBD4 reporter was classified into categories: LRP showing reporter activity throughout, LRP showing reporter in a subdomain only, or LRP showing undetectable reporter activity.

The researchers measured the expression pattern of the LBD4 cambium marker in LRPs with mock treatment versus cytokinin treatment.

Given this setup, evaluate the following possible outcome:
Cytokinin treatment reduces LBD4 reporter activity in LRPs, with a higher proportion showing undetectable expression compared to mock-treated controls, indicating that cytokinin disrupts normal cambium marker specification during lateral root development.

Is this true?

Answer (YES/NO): NO